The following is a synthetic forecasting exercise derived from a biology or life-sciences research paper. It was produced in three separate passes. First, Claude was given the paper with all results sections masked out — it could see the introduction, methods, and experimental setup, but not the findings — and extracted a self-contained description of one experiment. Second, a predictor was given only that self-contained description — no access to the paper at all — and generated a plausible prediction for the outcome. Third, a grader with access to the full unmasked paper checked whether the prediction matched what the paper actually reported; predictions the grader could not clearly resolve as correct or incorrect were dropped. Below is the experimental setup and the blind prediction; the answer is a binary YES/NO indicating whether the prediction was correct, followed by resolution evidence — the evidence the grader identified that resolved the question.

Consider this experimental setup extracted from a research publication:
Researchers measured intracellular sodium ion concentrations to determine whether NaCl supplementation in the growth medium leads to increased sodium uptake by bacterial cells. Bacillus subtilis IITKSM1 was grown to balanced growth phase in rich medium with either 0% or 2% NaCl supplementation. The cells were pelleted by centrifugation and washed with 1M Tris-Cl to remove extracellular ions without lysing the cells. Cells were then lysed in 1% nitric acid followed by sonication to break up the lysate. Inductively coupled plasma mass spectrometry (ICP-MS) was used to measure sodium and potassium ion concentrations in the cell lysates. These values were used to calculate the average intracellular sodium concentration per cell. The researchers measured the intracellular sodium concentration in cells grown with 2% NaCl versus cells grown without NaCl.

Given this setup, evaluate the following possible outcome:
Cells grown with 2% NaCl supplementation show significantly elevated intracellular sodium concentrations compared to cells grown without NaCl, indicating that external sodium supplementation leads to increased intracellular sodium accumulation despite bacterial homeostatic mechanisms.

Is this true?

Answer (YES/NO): YES